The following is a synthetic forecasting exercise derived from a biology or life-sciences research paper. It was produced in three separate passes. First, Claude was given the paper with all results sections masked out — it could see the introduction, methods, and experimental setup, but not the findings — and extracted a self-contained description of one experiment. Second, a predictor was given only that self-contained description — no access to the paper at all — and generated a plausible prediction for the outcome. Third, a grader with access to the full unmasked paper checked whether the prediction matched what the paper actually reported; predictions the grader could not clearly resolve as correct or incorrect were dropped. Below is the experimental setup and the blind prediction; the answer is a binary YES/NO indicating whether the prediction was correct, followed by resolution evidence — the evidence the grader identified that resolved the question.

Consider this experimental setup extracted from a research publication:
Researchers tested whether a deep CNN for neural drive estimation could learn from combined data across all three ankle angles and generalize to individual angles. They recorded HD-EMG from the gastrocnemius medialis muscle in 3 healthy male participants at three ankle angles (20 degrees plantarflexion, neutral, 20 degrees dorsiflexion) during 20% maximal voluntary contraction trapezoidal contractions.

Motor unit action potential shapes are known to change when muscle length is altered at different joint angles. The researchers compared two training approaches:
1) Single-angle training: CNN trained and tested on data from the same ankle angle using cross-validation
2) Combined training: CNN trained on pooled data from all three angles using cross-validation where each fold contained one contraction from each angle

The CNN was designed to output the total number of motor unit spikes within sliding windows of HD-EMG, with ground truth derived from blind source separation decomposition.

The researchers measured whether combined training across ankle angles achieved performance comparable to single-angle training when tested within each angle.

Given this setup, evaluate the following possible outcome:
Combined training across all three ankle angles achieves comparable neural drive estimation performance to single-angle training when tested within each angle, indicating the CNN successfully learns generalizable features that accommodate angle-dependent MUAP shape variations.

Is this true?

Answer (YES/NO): YES